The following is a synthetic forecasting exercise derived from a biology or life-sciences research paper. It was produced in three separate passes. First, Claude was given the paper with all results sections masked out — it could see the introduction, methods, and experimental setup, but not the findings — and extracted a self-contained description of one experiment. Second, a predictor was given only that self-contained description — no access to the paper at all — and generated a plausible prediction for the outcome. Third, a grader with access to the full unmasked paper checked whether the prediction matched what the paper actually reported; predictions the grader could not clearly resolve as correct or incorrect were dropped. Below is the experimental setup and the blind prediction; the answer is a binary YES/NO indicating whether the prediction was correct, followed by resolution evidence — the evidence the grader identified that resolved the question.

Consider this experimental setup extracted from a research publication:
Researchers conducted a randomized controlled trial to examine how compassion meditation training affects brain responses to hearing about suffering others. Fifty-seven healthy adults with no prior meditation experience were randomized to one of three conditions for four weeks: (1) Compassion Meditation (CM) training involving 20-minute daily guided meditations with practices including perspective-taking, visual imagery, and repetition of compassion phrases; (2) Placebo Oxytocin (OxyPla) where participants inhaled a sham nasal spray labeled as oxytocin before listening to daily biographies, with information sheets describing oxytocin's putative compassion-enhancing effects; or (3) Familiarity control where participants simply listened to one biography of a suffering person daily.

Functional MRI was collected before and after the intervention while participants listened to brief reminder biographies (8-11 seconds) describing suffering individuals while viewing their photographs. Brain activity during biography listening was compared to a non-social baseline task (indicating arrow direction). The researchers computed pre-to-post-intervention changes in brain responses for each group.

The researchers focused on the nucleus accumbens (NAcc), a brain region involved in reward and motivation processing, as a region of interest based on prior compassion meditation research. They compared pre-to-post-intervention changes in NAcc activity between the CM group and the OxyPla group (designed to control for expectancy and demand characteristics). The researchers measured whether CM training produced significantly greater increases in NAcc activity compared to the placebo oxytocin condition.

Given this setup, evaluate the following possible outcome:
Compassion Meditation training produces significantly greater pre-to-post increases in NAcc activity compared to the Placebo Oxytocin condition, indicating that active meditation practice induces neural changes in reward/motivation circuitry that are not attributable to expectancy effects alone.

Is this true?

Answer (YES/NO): NO